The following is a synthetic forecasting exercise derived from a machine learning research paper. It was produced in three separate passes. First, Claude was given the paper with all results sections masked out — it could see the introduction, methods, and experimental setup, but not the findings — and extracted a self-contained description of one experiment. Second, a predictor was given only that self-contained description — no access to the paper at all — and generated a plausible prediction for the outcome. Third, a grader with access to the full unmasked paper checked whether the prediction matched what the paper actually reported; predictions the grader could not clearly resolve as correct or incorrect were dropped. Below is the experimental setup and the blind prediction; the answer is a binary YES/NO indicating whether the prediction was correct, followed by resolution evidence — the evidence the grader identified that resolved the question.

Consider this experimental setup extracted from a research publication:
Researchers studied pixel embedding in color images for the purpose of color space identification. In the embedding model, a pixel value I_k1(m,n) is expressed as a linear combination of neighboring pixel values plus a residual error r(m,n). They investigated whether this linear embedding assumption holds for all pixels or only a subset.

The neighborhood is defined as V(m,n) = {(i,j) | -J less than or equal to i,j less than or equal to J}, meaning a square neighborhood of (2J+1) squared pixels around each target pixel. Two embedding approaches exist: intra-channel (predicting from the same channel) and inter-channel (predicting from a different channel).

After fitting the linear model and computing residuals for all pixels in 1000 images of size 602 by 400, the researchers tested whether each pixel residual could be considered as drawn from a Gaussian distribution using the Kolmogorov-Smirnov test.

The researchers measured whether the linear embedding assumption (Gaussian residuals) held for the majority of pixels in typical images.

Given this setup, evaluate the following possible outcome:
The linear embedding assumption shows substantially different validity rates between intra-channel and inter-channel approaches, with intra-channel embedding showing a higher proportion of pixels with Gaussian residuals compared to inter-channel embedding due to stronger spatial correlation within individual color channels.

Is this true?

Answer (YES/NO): NO